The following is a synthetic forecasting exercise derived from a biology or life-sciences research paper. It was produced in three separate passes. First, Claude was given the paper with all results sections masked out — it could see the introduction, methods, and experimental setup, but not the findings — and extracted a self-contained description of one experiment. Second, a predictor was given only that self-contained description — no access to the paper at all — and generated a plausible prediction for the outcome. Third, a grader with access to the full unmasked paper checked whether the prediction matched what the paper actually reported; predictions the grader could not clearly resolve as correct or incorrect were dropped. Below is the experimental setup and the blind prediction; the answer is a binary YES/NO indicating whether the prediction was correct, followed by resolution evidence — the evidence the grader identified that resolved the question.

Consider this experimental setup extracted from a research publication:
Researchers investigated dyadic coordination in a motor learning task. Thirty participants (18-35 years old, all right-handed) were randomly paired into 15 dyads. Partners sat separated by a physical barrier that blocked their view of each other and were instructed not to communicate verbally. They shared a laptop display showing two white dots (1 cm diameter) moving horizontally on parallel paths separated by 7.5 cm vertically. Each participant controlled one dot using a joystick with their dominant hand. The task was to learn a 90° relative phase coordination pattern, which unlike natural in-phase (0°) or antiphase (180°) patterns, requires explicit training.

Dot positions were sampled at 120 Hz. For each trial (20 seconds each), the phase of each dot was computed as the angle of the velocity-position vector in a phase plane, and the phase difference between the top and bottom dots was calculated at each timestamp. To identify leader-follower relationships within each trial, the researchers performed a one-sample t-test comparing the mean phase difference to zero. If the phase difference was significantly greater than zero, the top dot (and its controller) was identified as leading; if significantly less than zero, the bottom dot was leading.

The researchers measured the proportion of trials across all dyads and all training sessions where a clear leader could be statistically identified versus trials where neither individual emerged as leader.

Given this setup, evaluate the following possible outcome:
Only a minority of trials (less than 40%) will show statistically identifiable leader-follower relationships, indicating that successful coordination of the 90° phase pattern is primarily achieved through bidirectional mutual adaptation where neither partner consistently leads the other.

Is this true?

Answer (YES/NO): NO